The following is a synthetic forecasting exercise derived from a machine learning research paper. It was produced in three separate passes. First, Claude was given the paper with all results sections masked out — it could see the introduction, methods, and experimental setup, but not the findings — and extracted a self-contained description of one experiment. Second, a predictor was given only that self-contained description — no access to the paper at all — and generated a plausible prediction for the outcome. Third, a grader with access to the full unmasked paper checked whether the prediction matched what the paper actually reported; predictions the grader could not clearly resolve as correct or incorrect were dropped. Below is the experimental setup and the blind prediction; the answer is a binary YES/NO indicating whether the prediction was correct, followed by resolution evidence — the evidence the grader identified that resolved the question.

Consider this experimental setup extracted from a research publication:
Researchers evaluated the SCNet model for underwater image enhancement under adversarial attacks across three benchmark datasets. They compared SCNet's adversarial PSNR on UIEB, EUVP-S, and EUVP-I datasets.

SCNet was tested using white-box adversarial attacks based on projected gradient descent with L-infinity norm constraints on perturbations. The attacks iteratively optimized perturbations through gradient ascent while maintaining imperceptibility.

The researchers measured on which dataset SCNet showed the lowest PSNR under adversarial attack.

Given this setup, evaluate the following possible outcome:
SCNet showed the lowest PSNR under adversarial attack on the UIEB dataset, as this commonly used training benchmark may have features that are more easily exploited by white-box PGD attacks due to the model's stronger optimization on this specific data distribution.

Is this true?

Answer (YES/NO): NO